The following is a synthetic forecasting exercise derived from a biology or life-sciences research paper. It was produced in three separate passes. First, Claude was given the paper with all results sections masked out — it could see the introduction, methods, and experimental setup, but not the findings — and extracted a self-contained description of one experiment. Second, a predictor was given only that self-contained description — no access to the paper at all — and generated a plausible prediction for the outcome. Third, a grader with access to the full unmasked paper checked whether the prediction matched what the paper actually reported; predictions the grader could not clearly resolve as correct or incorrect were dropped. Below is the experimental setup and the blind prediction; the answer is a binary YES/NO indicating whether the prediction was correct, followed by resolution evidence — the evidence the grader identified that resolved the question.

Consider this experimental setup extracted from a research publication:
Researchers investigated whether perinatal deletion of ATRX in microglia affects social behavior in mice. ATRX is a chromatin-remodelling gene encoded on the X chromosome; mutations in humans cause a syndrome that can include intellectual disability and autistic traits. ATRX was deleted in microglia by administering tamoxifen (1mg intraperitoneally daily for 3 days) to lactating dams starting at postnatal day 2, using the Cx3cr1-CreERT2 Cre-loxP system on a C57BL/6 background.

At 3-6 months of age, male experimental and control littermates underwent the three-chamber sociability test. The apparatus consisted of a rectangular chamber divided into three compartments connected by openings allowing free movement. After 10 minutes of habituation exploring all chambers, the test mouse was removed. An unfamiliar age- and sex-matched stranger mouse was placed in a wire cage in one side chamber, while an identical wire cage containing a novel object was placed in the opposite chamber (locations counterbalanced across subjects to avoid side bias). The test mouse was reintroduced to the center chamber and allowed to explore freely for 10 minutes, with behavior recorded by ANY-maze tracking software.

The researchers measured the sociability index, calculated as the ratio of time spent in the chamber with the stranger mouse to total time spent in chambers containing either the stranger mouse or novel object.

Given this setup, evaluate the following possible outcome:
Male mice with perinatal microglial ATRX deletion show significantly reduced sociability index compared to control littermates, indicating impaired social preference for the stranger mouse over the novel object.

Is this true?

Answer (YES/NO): NO